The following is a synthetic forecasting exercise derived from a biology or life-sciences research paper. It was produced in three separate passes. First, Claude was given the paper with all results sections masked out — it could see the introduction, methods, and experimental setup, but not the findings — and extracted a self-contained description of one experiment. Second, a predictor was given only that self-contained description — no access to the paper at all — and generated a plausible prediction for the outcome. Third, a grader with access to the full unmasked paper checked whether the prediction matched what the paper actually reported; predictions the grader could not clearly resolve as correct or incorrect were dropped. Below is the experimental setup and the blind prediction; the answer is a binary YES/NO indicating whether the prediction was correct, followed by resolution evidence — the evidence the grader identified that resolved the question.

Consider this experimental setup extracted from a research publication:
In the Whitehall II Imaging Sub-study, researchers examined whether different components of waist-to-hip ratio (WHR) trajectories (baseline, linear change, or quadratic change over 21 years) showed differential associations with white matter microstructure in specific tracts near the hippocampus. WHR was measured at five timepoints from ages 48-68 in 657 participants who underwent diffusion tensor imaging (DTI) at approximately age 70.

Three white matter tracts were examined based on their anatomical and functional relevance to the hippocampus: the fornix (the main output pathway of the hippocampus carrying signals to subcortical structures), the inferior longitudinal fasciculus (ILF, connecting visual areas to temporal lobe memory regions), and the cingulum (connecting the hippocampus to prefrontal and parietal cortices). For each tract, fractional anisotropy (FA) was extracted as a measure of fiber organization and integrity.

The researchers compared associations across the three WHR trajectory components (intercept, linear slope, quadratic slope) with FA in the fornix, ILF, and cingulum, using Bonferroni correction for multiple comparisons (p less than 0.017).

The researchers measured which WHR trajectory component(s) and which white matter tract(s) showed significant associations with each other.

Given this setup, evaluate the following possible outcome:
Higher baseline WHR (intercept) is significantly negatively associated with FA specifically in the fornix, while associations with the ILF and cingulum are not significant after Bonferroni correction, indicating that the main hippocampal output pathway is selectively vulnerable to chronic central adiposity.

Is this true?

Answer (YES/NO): NO